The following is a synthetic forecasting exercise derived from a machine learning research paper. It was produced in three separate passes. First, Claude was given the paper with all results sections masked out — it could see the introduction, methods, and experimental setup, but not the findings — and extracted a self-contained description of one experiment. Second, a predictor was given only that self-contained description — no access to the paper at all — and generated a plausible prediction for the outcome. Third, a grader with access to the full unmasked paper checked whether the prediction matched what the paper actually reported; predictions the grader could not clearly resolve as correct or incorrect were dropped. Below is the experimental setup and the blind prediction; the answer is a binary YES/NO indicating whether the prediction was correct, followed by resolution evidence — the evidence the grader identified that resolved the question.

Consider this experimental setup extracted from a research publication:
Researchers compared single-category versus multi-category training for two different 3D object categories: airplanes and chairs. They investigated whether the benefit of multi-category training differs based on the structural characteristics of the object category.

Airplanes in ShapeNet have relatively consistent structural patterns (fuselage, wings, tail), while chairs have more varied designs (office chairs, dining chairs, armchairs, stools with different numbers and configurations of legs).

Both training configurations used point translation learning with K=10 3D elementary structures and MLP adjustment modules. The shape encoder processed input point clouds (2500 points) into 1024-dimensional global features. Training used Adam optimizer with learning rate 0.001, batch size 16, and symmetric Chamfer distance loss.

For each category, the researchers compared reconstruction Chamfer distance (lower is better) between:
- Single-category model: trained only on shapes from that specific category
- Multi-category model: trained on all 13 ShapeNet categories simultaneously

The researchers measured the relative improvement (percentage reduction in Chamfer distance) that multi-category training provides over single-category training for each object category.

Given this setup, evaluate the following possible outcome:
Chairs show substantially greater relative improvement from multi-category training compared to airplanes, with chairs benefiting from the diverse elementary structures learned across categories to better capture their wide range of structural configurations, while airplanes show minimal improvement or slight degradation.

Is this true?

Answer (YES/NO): NO